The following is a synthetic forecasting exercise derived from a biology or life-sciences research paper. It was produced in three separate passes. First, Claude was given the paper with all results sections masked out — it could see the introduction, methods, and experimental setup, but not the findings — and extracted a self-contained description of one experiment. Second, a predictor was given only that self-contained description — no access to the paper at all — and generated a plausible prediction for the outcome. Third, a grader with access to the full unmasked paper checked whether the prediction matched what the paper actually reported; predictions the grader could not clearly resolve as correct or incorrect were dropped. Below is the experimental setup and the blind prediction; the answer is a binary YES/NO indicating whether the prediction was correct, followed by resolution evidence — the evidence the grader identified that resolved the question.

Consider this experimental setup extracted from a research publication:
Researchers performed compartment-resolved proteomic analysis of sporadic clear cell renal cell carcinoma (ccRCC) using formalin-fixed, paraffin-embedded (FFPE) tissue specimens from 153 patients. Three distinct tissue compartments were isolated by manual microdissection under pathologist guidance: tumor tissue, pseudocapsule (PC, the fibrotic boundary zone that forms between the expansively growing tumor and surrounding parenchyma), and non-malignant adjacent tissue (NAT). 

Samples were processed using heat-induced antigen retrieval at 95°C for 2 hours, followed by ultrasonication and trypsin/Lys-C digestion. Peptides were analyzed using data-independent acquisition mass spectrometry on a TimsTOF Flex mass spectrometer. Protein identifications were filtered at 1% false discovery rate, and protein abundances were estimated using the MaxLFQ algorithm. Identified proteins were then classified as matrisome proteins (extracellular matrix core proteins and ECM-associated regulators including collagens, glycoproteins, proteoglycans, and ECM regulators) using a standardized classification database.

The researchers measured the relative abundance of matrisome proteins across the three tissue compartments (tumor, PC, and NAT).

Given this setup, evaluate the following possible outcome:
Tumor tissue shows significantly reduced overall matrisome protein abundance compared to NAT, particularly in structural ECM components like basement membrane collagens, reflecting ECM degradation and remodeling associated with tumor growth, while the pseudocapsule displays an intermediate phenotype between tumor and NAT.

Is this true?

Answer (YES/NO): NO